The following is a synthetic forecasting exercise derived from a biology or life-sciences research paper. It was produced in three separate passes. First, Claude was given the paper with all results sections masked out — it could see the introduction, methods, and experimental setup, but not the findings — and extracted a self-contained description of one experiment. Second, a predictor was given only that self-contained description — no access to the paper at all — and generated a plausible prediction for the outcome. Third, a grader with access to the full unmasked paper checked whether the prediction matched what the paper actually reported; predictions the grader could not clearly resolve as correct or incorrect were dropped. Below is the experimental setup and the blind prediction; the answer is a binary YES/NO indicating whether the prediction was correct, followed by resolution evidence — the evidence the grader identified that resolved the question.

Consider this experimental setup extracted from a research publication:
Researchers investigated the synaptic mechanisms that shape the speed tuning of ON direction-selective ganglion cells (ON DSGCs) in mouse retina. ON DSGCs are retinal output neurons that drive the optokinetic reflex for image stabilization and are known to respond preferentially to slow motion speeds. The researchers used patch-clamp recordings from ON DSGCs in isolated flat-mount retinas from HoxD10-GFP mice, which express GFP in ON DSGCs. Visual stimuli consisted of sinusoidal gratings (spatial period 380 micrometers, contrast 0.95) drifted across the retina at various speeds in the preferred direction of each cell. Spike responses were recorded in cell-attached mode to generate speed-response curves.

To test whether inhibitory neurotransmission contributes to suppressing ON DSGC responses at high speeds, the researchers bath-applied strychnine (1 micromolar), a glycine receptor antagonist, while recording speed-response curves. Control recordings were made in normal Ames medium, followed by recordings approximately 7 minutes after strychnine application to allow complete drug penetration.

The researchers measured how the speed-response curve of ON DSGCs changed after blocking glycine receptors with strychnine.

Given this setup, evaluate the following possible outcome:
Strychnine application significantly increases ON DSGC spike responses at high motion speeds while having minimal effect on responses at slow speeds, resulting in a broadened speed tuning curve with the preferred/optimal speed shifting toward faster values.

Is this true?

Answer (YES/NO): YES